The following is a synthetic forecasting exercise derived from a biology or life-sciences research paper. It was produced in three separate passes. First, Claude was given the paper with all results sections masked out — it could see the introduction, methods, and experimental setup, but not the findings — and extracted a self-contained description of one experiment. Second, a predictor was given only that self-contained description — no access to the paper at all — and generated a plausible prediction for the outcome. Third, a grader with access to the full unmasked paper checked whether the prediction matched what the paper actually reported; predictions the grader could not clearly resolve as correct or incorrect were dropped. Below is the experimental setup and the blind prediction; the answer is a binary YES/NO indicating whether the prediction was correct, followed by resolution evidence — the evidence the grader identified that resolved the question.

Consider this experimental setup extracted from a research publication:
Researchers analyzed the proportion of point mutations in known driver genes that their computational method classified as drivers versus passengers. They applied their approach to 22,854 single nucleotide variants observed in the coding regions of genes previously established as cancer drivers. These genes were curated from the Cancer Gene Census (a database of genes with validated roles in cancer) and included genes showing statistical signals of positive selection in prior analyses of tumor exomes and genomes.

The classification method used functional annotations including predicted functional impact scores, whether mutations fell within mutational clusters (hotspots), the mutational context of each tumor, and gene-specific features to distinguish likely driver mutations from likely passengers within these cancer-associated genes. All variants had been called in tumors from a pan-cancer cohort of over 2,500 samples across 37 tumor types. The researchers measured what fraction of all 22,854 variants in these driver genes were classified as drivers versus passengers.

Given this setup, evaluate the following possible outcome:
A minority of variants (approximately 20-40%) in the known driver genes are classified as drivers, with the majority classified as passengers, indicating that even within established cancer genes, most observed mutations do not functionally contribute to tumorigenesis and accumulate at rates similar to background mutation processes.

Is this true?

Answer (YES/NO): NO